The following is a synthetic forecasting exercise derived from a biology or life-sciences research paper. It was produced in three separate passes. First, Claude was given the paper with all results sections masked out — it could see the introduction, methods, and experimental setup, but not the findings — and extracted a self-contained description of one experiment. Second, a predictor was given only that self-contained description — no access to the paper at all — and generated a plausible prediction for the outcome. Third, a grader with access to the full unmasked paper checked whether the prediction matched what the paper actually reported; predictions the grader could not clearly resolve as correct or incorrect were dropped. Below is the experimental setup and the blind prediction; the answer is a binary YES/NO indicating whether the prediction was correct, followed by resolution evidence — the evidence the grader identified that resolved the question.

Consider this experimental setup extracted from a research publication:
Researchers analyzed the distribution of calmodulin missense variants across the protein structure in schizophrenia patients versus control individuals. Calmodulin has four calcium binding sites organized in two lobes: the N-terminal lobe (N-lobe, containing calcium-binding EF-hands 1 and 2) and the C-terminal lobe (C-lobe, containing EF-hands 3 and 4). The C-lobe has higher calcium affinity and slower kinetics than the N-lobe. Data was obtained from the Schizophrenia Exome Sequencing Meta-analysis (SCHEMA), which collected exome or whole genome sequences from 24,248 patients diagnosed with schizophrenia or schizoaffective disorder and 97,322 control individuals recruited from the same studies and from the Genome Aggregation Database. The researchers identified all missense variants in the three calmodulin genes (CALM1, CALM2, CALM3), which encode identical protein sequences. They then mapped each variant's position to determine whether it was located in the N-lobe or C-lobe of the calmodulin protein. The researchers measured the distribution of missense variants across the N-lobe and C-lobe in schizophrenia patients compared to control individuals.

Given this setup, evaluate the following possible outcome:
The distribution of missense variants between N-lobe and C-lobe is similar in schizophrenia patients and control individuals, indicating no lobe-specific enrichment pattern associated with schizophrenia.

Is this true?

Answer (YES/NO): NO